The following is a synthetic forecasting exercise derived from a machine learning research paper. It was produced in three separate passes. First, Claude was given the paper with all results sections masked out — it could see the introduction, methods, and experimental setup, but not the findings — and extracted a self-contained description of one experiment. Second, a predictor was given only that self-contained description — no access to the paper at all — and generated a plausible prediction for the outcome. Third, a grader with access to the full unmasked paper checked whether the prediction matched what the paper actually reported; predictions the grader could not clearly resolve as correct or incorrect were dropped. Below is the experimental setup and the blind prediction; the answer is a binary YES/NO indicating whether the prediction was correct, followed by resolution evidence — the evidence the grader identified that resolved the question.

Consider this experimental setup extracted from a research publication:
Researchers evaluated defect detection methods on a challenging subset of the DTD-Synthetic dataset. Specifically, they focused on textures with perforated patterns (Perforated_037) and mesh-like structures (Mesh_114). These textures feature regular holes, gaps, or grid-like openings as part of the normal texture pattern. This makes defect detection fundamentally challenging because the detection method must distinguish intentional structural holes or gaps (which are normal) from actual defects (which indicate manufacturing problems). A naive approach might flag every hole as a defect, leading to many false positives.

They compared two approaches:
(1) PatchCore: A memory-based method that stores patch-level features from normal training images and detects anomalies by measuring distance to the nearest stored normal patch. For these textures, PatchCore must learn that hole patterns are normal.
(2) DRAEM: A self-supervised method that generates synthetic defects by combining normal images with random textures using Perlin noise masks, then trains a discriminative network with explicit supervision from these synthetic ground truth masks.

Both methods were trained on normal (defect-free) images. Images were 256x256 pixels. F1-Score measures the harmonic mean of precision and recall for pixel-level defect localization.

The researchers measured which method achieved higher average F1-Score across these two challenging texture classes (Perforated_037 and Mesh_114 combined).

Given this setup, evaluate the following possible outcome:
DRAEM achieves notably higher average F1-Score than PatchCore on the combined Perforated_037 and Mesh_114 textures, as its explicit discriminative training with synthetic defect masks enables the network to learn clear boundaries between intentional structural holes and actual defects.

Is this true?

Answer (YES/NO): YES